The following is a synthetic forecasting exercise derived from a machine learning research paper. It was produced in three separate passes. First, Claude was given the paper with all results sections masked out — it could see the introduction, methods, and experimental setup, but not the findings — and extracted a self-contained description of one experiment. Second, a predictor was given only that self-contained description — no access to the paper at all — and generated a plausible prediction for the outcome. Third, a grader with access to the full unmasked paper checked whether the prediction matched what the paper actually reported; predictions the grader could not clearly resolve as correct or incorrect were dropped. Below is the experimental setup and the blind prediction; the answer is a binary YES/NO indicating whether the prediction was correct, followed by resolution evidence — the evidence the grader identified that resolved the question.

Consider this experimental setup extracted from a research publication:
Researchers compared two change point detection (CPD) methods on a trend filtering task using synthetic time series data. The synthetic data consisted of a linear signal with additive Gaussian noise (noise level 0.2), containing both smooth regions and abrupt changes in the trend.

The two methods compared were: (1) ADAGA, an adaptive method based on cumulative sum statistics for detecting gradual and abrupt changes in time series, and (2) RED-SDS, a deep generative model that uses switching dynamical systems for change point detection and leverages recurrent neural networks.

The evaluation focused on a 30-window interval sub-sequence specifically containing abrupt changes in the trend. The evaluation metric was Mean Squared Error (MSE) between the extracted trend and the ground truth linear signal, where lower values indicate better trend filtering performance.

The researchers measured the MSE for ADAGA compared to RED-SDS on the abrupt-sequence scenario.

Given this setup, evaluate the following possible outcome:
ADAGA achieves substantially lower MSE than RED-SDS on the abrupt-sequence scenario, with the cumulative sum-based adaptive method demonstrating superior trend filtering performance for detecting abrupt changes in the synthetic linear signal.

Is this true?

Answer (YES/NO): NO